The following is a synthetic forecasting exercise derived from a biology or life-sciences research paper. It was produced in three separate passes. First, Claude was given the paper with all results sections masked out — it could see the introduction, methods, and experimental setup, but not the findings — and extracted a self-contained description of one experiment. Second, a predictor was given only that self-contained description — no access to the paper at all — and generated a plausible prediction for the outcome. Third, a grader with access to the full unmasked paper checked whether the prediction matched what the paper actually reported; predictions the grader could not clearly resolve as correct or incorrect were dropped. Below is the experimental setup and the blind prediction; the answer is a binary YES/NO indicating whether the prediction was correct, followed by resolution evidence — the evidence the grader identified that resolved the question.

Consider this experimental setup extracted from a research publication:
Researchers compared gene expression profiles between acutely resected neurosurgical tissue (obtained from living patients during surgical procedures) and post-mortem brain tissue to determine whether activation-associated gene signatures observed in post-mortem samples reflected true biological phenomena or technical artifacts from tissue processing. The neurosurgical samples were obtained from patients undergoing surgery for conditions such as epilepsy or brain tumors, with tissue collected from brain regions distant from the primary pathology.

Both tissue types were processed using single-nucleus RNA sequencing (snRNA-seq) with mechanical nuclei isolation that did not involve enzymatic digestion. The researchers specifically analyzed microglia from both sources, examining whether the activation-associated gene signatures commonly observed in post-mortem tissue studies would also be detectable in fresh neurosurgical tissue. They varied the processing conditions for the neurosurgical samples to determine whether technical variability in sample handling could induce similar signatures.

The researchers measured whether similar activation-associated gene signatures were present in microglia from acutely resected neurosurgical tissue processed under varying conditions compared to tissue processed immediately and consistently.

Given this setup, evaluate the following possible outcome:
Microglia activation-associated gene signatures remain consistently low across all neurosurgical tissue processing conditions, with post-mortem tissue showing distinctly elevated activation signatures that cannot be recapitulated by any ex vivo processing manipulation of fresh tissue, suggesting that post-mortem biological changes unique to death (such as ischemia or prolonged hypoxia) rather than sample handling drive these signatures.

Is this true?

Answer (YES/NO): NO